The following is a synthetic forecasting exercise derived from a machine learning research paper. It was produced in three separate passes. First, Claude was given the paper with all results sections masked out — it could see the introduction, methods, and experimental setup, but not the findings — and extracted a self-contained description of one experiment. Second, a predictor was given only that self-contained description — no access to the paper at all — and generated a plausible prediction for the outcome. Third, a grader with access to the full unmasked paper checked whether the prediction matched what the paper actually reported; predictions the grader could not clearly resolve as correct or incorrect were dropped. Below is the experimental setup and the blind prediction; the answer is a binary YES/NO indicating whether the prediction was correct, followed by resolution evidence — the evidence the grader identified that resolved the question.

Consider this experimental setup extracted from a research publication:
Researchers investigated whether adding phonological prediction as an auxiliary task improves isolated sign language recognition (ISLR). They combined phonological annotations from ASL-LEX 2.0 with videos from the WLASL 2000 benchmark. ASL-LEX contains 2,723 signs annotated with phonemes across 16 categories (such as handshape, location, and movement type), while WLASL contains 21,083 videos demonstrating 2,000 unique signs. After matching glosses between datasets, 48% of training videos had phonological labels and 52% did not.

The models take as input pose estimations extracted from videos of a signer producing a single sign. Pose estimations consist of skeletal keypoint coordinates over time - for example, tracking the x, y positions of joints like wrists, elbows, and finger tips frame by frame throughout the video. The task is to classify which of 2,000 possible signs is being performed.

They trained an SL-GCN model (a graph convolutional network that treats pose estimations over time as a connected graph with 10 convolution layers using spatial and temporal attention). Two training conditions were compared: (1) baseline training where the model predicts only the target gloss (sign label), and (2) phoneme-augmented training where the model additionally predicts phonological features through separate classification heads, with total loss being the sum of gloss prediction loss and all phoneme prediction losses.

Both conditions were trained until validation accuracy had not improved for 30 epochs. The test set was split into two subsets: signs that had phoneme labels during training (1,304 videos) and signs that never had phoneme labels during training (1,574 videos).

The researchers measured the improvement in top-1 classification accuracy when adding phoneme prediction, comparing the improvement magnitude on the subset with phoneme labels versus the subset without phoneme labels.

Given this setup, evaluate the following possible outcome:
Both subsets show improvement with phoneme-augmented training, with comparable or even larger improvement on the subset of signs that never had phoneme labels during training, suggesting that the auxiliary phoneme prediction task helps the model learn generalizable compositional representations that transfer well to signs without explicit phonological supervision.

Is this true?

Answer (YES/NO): NO